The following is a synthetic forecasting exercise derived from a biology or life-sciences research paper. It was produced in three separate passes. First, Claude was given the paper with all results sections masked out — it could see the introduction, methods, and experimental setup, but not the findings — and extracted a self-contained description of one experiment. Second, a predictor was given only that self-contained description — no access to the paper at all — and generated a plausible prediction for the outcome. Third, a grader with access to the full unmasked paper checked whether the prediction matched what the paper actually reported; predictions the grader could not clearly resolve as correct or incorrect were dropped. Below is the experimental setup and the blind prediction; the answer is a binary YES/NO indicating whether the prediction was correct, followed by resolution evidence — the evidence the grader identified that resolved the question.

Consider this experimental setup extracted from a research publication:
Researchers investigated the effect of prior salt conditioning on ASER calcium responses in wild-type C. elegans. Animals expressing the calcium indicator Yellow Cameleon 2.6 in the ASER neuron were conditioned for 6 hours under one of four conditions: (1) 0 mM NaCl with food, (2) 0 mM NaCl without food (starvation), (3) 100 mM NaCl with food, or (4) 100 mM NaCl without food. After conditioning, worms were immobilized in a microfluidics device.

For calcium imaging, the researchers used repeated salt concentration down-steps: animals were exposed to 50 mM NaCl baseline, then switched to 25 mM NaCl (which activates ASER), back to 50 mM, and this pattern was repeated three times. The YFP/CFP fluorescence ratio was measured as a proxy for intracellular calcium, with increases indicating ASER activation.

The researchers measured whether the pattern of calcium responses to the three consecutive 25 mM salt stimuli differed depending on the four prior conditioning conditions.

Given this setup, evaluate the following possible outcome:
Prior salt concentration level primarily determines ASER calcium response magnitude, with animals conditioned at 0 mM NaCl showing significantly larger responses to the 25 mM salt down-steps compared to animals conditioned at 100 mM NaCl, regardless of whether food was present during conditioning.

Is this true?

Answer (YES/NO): NO